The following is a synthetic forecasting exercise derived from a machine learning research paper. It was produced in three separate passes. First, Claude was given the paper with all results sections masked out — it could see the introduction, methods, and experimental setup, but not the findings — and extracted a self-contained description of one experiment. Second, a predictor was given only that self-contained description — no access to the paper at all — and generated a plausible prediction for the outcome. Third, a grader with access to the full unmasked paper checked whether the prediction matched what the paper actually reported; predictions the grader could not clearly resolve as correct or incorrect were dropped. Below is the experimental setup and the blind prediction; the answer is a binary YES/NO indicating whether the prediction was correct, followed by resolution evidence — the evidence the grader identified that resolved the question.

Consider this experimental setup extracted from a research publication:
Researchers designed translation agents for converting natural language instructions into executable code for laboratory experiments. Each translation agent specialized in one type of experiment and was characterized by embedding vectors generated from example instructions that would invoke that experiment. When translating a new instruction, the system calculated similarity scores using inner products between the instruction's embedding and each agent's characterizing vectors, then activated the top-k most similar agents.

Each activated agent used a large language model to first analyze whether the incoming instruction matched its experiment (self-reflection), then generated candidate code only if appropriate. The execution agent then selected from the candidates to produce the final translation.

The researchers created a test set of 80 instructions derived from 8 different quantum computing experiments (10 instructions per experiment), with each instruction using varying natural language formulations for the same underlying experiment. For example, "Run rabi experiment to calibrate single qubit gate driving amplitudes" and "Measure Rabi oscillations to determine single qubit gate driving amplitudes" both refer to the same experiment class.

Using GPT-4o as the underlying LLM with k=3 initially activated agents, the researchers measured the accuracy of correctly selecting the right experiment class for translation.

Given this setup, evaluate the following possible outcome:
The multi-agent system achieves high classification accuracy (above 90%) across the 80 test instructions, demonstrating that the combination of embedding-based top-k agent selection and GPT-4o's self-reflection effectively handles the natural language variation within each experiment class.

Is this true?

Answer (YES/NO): YES